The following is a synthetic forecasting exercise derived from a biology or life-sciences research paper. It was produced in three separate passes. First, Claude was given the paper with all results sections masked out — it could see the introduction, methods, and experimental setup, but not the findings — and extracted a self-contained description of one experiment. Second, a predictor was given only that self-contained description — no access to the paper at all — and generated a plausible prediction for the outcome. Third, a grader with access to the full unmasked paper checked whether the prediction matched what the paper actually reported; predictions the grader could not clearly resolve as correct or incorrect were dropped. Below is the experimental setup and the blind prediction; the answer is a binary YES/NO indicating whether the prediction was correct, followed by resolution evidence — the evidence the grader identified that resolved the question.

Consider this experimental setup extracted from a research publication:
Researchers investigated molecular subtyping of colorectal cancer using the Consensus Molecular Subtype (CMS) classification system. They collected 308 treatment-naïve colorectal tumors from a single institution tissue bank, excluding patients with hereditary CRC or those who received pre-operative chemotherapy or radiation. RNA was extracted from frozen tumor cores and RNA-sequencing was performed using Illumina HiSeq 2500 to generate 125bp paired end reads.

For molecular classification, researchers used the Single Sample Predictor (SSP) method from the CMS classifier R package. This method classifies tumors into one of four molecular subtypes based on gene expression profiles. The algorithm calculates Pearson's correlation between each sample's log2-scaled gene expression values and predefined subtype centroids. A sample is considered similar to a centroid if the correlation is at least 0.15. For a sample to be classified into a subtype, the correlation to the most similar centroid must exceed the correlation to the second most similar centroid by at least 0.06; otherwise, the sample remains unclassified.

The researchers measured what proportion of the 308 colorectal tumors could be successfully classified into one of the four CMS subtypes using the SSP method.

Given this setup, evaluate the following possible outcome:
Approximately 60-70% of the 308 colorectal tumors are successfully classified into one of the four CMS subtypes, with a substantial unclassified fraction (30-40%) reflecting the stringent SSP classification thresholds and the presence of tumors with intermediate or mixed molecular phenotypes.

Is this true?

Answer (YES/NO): NO